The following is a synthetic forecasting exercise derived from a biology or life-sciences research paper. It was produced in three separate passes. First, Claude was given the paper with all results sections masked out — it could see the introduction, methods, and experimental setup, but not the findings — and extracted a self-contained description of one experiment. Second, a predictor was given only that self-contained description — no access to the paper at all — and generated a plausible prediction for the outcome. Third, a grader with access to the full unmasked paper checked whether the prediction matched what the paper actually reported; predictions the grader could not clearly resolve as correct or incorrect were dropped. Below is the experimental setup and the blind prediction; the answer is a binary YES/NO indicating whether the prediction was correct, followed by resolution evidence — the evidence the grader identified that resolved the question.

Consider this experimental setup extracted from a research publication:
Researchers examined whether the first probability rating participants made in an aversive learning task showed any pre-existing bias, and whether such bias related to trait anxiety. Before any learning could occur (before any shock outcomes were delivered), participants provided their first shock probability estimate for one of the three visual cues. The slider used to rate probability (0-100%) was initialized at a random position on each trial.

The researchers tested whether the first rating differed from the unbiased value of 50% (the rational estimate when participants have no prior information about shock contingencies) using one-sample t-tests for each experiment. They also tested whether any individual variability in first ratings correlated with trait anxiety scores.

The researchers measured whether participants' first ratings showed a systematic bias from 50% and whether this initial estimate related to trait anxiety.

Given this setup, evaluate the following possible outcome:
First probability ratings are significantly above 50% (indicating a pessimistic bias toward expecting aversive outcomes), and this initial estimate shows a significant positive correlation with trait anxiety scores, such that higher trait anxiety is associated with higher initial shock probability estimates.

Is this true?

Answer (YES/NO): NO